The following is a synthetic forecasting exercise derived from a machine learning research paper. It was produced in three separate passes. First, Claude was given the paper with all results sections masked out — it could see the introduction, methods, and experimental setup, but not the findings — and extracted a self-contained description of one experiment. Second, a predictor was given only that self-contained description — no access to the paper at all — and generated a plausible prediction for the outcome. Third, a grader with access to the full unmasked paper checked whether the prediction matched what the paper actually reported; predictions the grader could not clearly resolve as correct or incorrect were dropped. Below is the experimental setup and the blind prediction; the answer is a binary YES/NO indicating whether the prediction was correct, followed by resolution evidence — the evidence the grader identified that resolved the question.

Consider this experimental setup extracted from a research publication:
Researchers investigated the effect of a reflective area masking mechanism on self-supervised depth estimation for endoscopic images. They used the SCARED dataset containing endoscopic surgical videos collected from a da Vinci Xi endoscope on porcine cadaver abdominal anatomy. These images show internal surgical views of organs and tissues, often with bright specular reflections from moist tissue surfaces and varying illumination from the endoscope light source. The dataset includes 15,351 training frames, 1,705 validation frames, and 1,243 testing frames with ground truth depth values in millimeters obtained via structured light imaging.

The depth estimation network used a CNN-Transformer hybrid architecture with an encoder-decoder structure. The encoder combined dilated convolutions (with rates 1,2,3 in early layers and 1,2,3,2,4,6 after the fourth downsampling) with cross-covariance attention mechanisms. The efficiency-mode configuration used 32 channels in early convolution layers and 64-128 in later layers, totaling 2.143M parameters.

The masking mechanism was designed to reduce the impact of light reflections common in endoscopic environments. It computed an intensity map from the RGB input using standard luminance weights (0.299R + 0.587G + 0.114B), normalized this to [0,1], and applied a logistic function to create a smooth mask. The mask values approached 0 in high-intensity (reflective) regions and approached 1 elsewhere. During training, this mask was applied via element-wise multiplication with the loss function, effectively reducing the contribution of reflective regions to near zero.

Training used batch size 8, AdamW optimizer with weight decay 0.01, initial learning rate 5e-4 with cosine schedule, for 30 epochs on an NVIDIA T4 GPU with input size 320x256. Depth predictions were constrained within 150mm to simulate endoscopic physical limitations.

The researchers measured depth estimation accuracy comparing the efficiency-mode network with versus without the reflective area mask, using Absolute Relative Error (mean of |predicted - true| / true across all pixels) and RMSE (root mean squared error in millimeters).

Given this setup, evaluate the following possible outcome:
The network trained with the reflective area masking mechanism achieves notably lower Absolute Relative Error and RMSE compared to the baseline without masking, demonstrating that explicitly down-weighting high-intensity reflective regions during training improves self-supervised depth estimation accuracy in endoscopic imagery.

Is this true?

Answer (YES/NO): YES